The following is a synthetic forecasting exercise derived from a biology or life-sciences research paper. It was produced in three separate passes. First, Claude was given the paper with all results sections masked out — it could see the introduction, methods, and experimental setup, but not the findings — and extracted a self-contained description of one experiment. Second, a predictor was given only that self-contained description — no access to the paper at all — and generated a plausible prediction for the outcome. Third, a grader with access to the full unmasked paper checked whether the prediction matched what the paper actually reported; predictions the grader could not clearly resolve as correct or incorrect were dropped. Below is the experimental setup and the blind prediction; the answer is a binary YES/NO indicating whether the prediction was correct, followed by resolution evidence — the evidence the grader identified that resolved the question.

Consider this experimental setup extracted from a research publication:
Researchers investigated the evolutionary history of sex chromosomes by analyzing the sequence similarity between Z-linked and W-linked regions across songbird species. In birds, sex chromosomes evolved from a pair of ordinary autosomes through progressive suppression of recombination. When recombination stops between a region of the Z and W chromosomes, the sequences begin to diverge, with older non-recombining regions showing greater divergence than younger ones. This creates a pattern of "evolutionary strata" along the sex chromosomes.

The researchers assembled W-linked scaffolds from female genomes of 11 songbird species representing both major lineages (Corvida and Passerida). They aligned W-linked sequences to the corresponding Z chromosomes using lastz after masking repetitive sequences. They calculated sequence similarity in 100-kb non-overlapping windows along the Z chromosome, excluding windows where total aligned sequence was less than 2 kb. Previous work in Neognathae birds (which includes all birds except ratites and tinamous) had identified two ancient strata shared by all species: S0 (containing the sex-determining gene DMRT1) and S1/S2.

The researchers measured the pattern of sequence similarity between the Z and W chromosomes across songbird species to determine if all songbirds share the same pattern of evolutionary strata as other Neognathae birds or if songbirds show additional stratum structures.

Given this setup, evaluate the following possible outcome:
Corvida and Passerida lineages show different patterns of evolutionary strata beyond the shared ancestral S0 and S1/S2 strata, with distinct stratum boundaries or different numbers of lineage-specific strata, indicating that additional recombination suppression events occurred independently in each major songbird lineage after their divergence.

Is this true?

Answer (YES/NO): NO